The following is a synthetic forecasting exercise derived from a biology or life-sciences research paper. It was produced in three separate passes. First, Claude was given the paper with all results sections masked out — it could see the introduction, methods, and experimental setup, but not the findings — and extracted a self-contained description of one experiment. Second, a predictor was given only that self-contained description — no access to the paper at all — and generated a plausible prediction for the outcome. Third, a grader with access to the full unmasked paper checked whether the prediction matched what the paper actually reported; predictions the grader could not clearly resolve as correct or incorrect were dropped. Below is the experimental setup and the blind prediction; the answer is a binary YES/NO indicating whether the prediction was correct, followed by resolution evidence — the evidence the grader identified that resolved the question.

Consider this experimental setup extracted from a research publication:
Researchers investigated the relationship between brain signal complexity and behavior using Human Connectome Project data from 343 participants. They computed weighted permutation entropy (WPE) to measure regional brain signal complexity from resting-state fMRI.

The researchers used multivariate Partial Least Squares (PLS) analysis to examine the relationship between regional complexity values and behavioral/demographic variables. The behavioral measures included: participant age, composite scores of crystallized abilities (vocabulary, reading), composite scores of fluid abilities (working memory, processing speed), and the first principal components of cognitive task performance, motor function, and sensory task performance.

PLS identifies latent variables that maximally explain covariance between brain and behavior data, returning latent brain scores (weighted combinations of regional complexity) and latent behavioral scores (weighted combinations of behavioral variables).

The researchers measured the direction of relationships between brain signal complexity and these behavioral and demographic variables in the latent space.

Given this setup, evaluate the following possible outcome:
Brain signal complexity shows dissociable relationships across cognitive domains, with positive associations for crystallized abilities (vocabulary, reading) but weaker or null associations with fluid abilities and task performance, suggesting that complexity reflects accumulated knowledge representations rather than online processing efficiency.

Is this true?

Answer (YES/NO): NO